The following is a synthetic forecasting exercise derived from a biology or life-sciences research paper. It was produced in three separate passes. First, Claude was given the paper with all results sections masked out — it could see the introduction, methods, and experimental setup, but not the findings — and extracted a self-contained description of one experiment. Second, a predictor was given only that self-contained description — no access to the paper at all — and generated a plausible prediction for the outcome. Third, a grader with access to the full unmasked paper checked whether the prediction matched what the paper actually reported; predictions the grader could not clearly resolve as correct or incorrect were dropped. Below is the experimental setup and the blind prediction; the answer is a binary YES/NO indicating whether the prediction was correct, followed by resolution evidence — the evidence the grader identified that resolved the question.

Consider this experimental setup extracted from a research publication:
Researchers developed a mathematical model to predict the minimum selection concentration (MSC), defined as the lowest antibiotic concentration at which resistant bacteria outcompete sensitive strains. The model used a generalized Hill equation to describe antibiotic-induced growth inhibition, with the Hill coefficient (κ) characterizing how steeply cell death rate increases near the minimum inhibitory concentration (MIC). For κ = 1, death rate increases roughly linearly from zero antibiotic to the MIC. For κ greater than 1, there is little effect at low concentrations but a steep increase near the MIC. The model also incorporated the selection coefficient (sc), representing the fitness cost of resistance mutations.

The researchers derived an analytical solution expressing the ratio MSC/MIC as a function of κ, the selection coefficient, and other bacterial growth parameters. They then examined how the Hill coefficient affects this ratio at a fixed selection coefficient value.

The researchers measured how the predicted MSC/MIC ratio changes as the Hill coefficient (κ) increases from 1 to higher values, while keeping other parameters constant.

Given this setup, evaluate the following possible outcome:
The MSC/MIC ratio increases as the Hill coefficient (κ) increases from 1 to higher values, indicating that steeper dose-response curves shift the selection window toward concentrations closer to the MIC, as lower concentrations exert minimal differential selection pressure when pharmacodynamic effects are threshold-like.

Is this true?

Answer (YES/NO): YES